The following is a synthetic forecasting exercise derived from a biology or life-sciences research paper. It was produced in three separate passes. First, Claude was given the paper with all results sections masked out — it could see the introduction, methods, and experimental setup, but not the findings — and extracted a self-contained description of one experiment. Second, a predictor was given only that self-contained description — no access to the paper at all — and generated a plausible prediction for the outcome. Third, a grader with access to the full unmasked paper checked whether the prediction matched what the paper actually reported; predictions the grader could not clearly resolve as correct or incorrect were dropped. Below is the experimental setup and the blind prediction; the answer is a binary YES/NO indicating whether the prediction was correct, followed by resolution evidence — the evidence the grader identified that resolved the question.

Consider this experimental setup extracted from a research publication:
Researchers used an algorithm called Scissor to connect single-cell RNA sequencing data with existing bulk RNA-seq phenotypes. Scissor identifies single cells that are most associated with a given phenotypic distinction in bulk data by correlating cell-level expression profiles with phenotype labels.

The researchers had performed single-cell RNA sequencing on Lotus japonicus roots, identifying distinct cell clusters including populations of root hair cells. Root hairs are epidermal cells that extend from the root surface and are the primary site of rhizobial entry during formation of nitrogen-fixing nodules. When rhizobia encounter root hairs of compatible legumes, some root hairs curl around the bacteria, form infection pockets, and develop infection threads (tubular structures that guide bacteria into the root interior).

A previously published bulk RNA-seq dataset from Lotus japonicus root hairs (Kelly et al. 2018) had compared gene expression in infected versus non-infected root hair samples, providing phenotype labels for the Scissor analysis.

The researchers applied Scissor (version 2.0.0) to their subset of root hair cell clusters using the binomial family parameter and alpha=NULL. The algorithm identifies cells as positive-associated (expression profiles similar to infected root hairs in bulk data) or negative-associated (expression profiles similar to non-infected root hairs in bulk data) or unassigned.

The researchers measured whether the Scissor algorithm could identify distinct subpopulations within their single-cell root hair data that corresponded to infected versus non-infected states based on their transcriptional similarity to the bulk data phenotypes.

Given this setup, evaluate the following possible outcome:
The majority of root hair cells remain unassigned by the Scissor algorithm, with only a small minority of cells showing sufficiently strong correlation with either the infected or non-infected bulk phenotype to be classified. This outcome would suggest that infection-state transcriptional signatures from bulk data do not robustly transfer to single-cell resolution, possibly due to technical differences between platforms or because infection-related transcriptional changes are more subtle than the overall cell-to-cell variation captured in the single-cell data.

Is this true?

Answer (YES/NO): NO